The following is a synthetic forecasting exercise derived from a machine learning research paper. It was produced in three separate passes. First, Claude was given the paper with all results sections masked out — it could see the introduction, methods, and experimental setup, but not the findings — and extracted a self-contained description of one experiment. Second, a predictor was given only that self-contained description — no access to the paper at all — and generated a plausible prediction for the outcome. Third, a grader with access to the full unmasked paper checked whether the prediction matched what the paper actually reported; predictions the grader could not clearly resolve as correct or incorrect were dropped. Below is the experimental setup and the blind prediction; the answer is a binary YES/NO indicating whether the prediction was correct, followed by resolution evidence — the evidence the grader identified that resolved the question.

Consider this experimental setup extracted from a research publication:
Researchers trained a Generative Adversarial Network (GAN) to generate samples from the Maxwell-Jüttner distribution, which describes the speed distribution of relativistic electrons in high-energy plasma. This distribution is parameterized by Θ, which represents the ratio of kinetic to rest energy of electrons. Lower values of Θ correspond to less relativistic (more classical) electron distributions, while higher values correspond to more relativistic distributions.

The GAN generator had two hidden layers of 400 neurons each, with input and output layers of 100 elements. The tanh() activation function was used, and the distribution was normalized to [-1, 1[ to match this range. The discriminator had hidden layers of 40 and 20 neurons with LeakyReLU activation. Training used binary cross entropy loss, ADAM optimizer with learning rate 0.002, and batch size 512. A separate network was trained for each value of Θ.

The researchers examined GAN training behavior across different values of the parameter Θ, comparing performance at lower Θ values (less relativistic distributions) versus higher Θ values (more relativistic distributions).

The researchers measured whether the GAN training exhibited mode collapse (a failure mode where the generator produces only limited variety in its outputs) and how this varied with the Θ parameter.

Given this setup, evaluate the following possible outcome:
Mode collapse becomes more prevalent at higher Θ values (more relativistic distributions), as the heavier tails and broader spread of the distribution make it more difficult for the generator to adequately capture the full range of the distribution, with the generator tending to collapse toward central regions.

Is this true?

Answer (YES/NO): YES